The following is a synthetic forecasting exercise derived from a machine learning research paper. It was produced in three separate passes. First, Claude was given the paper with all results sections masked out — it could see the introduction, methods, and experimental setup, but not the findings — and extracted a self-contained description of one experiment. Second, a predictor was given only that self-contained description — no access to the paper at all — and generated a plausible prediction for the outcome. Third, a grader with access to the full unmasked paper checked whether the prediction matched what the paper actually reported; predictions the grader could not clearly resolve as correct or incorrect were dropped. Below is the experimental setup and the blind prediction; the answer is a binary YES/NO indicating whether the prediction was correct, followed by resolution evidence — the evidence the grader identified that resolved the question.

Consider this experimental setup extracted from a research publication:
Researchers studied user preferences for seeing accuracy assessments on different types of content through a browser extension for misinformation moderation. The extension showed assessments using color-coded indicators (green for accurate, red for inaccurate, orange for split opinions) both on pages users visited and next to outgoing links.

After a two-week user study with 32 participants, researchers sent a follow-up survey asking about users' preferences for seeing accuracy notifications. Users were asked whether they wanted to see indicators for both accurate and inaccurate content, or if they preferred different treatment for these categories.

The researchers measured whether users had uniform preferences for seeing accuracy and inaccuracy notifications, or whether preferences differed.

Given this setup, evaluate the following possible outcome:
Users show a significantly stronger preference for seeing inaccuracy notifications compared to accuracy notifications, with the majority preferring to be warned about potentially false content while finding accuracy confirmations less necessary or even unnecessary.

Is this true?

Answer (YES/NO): NO